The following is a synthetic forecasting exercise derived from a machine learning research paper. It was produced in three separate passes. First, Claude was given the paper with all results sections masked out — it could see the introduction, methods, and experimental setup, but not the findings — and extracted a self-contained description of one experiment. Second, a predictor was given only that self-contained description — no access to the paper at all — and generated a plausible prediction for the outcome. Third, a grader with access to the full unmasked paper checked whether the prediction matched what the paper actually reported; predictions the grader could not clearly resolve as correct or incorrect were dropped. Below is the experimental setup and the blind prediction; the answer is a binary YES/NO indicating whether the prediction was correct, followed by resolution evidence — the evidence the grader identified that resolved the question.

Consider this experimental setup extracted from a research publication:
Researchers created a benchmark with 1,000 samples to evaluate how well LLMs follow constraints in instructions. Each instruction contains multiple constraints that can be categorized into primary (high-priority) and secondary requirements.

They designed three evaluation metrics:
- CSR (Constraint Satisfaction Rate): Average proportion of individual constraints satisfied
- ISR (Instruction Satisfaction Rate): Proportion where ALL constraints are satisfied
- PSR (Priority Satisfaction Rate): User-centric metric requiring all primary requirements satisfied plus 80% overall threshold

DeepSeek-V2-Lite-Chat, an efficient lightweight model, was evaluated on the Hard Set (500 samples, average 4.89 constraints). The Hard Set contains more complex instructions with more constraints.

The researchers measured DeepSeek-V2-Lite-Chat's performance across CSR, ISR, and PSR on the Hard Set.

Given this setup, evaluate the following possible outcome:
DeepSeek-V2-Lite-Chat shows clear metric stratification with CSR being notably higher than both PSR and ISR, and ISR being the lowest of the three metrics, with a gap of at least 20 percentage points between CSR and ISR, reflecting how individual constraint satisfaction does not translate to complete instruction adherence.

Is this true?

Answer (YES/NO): YES